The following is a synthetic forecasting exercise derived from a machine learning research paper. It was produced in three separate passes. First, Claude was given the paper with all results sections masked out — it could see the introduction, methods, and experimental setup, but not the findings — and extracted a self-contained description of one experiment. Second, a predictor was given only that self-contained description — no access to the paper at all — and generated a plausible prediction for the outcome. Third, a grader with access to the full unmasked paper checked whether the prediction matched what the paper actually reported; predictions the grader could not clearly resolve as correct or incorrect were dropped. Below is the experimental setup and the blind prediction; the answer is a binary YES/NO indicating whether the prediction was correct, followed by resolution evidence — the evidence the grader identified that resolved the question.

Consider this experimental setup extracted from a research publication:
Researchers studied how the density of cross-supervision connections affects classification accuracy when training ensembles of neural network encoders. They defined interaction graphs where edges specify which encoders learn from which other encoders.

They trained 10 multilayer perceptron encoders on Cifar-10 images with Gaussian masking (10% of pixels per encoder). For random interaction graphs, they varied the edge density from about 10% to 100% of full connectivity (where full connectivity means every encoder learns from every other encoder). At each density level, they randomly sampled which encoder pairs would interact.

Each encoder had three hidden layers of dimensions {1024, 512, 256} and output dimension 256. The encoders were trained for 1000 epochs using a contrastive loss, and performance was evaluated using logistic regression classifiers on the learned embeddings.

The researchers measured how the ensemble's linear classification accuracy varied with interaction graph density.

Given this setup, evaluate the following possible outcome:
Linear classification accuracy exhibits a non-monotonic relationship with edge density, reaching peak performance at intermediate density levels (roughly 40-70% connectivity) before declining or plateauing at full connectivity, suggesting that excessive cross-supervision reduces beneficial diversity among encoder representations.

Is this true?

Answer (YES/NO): NO